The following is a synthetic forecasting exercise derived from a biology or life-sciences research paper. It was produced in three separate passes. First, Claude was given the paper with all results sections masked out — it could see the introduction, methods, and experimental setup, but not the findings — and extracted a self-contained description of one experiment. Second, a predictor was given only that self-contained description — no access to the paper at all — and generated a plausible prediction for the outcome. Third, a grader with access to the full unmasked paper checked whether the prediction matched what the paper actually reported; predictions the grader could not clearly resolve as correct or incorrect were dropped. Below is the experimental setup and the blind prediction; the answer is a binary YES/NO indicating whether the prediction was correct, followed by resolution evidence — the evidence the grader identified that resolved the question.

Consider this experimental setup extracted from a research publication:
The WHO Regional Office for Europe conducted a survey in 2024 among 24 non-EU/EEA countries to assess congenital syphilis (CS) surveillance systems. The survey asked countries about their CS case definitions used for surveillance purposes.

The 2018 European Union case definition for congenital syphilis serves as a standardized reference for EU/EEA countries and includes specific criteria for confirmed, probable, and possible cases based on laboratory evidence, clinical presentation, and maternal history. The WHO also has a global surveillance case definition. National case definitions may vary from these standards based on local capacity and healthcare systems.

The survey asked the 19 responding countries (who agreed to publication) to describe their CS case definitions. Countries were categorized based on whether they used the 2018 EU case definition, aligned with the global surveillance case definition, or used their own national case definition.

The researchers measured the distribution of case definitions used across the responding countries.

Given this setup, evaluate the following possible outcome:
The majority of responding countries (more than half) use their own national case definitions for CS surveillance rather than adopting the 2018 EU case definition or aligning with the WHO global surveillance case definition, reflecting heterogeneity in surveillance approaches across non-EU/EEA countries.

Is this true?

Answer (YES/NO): YES